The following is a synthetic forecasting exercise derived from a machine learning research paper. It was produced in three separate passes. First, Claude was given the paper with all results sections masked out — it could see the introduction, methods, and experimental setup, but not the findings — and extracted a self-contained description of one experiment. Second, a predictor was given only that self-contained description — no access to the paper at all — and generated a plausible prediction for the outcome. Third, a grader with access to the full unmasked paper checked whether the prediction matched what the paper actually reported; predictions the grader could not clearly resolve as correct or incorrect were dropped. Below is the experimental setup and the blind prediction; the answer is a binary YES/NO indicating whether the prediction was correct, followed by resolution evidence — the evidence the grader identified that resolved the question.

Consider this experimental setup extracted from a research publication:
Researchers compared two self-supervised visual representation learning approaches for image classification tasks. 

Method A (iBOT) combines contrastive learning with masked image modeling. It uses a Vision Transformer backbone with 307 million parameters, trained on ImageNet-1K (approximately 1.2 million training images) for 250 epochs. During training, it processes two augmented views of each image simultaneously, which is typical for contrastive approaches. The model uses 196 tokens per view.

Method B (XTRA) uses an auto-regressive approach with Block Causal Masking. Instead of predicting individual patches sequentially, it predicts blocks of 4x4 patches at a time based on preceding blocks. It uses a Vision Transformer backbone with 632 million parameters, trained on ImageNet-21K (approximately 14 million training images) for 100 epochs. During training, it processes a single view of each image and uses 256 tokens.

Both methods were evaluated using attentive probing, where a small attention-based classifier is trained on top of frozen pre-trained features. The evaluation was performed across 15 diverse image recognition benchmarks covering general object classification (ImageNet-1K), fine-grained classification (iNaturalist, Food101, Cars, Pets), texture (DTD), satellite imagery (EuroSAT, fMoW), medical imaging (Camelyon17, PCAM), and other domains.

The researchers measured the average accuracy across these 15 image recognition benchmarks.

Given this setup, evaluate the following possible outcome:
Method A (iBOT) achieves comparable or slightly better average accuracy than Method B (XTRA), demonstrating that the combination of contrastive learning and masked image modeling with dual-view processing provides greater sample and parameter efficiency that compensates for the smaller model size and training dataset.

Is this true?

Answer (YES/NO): YES